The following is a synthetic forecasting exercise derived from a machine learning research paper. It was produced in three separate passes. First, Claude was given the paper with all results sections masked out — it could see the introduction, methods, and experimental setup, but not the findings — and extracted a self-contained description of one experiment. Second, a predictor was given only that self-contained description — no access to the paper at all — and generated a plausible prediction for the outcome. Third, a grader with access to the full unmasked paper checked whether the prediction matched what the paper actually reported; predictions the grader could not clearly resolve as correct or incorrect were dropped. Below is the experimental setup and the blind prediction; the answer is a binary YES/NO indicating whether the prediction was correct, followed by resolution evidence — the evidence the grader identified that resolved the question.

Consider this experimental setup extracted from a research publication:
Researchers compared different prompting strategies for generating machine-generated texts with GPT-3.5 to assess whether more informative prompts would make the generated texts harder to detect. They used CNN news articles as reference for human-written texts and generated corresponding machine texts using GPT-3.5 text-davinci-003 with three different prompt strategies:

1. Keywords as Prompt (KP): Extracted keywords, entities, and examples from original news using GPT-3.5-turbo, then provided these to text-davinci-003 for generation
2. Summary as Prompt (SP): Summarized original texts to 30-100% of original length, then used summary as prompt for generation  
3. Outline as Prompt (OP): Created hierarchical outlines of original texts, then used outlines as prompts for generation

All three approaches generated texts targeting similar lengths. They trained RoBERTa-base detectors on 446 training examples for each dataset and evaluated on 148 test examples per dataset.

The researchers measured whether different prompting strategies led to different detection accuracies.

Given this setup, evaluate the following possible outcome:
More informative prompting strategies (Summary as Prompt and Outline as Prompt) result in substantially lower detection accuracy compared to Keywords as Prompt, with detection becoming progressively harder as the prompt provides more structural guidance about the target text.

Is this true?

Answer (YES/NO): NO